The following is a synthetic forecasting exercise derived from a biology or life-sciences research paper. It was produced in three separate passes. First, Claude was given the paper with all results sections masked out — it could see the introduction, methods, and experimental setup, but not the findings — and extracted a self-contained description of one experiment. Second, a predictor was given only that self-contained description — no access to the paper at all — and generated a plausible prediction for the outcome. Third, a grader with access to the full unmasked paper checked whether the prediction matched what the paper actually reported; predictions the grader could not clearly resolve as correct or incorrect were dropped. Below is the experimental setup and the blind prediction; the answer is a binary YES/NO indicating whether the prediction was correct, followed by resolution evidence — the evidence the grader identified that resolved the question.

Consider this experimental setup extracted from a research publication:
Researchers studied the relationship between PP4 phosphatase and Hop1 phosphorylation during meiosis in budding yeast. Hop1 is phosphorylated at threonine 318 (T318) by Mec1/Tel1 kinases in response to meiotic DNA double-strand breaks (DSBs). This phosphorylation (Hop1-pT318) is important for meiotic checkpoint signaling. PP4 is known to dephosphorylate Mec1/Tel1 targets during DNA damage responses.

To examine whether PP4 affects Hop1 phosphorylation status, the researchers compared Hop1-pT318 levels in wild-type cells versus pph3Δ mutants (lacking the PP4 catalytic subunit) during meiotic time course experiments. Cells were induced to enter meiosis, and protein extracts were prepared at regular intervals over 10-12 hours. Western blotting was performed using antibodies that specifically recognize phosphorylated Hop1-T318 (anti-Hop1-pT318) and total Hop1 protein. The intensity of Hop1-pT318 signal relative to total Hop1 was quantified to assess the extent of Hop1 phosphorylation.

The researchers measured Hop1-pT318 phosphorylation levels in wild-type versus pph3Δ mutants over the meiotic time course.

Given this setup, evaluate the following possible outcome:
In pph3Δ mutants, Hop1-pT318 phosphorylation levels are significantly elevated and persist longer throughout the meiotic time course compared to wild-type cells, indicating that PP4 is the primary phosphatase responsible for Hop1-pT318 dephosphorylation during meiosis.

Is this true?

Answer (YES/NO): YES